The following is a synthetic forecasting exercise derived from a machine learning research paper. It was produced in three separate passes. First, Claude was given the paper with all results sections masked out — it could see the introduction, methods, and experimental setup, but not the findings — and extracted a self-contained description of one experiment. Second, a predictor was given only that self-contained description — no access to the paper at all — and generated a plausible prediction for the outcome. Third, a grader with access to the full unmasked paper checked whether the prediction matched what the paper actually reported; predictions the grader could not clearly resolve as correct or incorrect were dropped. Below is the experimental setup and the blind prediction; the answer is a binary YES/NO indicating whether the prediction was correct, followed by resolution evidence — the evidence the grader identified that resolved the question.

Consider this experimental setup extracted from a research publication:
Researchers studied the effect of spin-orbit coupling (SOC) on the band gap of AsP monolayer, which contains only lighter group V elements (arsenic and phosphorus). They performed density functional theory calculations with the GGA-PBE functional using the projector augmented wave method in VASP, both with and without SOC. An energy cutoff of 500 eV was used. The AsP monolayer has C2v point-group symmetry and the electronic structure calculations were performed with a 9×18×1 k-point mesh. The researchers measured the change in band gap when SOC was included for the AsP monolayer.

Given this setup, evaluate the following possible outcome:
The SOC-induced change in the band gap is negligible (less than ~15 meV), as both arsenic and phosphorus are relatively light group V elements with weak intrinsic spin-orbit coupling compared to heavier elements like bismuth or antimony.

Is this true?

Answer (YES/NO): YES